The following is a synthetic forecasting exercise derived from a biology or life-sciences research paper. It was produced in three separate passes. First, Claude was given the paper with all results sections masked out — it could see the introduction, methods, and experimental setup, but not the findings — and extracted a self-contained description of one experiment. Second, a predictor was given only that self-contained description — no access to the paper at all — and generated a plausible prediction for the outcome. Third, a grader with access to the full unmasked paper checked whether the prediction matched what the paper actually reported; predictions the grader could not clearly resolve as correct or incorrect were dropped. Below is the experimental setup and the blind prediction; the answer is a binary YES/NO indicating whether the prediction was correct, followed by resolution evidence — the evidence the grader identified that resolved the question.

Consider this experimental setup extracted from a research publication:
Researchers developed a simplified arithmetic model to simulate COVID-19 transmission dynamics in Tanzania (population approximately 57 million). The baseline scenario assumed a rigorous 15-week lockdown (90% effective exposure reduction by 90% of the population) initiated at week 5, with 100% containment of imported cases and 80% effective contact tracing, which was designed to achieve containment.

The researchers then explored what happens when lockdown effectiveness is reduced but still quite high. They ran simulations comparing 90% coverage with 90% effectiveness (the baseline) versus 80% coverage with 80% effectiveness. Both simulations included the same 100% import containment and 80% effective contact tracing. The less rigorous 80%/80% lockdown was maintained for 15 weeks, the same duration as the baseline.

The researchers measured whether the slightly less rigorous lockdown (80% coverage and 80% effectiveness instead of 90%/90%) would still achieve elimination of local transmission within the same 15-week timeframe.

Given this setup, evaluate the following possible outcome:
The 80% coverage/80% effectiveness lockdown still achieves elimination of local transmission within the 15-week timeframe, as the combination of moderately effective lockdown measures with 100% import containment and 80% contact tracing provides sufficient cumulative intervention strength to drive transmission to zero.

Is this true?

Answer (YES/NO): NO